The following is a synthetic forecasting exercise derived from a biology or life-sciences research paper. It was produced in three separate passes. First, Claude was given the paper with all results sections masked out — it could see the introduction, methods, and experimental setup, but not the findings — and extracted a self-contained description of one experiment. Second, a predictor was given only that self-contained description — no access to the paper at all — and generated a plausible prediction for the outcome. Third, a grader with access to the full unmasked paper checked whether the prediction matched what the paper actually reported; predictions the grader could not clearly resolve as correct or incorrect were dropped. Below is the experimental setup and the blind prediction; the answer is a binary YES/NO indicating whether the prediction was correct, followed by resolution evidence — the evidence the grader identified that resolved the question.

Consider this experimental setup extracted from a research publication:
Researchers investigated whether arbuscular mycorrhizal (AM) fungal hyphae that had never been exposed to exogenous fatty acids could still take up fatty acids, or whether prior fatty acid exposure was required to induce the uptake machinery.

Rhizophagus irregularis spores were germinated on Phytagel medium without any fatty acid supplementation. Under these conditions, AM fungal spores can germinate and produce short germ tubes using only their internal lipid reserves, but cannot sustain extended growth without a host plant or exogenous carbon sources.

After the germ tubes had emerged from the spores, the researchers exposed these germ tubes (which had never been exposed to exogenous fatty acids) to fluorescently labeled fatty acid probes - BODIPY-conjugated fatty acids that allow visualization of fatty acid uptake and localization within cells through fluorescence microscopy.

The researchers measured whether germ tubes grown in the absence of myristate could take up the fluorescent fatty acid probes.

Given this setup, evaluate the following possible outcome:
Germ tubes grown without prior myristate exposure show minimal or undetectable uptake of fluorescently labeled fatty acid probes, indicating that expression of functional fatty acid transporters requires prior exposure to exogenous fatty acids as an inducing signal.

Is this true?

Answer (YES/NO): NO